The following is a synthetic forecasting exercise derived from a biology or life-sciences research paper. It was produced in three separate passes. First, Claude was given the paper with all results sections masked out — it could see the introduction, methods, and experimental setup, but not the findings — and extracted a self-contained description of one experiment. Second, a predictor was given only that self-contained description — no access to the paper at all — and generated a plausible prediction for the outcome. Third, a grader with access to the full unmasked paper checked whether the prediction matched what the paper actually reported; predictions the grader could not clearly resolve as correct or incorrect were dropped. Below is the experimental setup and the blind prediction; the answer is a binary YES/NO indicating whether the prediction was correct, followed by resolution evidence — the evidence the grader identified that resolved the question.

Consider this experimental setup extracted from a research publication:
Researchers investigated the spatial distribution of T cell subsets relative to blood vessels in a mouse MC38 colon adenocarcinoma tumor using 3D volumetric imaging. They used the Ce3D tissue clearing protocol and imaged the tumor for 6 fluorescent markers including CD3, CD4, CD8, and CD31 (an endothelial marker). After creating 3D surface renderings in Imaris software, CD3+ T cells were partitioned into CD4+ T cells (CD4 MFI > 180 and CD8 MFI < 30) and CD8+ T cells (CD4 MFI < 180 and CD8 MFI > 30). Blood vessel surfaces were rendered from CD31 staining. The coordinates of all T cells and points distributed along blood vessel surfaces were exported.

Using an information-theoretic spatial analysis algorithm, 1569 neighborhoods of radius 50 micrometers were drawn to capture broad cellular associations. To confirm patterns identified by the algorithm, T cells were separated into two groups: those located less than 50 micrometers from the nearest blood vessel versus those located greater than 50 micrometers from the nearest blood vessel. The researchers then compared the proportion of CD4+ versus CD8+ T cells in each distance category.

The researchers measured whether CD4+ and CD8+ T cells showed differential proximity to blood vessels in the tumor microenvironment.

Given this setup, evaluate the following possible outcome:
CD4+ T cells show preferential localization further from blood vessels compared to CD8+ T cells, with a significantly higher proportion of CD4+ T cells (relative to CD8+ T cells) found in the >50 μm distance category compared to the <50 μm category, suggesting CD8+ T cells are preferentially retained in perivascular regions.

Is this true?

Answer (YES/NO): NO